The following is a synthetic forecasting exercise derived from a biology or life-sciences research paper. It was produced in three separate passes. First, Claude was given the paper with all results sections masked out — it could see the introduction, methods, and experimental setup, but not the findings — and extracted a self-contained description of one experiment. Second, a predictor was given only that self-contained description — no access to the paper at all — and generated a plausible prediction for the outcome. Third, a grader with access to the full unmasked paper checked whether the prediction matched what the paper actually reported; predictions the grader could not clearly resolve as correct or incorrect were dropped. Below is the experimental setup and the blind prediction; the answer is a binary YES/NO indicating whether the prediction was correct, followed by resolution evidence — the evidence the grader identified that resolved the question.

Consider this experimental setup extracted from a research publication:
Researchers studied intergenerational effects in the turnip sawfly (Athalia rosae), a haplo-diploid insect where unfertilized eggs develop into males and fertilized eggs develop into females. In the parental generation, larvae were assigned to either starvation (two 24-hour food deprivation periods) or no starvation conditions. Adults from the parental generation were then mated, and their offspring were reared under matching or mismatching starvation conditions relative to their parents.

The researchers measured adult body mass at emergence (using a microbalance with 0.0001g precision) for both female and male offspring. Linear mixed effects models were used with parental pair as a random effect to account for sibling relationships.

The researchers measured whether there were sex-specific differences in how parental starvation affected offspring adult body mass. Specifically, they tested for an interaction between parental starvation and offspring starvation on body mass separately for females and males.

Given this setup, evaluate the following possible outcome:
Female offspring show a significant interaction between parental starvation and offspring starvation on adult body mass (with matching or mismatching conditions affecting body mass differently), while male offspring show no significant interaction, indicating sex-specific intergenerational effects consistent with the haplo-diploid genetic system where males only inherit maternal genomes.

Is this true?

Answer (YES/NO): NO